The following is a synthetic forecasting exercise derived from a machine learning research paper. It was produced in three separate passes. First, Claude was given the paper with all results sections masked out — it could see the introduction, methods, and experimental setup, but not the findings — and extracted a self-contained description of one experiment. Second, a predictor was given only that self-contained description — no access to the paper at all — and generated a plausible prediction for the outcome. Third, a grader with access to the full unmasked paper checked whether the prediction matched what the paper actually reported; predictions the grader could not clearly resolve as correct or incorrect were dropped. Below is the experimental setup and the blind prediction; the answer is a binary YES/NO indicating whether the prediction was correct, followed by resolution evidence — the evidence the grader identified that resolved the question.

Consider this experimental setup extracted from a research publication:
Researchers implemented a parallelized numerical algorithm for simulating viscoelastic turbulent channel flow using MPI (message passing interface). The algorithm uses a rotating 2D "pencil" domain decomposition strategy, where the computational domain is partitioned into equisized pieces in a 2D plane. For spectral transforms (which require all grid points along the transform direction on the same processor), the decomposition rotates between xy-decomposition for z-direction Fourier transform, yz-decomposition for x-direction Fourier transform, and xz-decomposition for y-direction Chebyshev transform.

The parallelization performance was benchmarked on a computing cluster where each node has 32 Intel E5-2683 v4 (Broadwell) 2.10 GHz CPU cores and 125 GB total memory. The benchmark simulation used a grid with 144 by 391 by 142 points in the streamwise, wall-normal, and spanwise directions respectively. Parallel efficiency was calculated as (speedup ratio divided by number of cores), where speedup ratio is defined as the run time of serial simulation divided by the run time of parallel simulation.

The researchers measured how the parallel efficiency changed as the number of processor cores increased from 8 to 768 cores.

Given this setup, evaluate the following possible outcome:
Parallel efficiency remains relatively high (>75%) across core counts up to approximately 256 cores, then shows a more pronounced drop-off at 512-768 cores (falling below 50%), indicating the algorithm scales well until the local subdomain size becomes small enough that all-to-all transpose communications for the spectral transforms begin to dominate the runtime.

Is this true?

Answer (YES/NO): NO